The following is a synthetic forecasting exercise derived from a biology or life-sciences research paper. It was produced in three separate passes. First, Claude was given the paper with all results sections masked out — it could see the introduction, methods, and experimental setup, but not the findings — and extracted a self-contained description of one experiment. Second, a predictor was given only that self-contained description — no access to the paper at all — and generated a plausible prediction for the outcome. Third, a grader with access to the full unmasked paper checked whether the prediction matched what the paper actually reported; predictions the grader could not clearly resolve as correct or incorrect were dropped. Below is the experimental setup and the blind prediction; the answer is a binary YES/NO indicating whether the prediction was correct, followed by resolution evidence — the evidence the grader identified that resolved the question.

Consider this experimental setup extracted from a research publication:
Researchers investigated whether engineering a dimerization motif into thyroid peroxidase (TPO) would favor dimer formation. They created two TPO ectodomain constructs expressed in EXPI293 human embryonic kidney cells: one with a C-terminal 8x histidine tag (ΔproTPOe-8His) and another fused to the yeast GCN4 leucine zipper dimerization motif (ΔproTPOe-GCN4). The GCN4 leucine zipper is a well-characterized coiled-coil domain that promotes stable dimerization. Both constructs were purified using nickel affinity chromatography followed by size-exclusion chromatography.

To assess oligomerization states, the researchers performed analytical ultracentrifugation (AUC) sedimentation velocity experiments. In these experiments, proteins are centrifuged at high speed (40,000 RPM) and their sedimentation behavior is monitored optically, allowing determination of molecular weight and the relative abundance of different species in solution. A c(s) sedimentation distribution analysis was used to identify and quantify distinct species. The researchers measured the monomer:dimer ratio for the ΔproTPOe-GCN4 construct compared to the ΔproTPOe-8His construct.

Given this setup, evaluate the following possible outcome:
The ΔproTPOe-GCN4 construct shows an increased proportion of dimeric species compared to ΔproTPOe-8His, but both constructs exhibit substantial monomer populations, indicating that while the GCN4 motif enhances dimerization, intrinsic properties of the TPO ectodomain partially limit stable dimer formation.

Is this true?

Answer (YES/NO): NO